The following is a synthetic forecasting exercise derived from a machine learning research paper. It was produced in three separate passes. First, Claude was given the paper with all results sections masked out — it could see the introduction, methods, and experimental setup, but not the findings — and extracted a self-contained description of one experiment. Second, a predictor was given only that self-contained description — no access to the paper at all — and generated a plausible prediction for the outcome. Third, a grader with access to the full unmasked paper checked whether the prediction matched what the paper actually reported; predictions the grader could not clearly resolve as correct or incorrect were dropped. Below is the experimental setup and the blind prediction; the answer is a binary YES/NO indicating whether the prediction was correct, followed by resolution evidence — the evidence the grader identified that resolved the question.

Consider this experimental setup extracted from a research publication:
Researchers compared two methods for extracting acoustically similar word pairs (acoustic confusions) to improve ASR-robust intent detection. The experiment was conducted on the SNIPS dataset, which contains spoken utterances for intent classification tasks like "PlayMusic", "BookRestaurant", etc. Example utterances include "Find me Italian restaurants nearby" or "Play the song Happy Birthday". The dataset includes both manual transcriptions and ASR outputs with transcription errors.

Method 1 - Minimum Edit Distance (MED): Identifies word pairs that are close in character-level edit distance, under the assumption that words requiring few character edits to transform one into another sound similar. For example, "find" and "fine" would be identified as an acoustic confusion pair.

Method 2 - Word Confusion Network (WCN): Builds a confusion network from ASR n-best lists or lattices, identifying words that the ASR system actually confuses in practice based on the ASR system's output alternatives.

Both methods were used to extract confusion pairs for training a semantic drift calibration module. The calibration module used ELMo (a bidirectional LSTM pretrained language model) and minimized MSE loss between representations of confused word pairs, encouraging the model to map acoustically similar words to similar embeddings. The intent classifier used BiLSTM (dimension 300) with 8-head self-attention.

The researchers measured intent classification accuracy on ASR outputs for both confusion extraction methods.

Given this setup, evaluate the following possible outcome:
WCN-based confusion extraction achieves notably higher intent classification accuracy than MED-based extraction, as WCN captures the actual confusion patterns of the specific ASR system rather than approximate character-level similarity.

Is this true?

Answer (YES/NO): NO